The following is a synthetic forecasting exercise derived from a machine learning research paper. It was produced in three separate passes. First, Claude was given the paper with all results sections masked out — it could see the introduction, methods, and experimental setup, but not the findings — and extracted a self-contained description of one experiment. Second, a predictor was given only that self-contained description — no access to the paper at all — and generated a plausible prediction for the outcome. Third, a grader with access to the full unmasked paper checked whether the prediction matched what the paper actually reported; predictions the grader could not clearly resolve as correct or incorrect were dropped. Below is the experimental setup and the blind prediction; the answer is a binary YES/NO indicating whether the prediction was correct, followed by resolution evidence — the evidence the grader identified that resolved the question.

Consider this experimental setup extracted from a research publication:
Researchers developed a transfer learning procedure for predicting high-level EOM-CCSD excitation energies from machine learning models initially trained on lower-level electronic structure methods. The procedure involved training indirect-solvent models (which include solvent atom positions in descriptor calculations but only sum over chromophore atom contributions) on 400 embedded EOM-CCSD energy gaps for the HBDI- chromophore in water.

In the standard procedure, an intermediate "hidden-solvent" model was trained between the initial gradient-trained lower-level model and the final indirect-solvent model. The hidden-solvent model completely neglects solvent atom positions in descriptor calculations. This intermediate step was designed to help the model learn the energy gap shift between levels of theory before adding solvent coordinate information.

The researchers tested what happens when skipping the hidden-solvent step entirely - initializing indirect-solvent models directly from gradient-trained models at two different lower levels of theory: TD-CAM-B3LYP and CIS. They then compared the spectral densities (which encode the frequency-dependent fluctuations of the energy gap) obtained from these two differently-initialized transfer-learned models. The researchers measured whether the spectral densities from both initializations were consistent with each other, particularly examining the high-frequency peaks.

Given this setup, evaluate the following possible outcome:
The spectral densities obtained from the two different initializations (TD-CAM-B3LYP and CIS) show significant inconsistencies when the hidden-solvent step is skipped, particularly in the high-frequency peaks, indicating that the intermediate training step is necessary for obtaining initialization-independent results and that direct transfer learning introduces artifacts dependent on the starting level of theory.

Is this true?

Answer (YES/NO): YES